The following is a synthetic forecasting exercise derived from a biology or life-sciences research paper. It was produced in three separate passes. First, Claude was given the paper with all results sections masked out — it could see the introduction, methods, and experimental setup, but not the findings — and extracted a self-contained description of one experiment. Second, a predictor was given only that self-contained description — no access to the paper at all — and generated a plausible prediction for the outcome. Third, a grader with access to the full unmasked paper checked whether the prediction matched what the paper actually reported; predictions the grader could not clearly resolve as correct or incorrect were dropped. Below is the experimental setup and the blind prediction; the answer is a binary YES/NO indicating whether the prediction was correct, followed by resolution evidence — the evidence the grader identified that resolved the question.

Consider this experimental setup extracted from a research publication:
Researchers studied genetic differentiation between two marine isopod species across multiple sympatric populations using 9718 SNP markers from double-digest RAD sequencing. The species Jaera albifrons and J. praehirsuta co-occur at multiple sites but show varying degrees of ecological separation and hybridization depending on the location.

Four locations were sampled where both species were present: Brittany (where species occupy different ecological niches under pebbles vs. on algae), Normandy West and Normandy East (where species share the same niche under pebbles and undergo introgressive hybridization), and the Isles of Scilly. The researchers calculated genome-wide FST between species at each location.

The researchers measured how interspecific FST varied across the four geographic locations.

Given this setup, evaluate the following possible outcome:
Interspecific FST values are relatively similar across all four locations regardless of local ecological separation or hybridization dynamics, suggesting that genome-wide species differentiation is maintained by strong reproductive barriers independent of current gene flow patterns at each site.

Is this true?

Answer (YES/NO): NO